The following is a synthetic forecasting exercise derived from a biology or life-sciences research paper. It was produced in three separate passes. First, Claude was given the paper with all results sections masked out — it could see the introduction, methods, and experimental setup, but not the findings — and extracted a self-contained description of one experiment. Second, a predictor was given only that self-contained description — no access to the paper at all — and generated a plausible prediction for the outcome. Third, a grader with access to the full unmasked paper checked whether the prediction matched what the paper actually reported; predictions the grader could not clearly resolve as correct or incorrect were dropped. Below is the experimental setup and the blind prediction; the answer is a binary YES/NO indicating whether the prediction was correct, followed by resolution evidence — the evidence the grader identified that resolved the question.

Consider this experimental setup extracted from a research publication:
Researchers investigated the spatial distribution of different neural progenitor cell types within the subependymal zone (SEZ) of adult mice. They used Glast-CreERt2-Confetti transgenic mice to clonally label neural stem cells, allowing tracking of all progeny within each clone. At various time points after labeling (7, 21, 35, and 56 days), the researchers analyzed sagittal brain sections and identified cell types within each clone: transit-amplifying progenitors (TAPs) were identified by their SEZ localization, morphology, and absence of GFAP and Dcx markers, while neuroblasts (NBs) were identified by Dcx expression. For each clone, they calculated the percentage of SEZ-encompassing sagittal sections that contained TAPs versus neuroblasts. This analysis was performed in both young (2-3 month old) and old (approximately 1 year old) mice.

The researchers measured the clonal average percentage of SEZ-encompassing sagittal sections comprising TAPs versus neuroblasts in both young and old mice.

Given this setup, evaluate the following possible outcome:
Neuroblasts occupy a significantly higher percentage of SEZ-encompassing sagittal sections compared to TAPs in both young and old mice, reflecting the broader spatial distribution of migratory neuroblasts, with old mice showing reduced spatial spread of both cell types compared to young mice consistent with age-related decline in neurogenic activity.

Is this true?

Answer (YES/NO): NO